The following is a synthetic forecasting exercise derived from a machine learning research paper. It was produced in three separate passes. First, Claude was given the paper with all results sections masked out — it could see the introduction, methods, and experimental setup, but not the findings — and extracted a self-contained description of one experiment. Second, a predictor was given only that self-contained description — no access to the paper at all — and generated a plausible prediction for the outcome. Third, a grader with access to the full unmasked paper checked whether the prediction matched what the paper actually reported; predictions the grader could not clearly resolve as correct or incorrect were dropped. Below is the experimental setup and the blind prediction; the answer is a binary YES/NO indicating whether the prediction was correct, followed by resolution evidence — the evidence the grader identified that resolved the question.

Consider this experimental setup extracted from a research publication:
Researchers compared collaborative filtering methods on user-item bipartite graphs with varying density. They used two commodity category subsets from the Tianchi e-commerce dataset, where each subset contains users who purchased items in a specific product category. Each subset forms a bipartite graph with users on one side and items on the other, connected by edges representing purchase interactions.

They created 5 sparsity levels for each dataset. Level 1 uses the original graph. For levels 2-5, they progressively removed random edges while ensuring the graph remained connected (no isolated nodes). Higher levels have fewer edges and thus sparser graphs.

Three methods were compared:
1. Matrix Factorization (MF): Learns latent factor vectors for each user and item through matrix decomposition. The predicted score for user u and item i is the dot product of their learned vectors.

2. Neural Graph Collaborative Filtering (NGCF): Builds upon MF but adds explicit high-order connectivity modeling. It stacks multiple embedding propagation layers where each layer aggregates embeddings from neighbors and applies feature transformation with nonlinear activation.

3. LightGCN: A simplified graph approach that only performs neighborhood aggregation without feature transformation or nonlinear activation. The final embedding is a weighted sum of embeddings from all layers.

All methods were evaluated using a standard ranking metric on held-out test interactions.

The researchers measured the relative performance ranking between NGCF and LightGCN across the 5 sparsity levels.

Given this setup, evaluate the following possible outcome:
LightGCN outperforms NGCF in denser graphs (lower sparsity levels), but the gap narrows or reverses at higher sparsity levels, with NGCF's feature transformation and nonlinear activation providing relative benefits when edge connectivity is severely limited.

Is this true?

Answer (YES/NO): YES